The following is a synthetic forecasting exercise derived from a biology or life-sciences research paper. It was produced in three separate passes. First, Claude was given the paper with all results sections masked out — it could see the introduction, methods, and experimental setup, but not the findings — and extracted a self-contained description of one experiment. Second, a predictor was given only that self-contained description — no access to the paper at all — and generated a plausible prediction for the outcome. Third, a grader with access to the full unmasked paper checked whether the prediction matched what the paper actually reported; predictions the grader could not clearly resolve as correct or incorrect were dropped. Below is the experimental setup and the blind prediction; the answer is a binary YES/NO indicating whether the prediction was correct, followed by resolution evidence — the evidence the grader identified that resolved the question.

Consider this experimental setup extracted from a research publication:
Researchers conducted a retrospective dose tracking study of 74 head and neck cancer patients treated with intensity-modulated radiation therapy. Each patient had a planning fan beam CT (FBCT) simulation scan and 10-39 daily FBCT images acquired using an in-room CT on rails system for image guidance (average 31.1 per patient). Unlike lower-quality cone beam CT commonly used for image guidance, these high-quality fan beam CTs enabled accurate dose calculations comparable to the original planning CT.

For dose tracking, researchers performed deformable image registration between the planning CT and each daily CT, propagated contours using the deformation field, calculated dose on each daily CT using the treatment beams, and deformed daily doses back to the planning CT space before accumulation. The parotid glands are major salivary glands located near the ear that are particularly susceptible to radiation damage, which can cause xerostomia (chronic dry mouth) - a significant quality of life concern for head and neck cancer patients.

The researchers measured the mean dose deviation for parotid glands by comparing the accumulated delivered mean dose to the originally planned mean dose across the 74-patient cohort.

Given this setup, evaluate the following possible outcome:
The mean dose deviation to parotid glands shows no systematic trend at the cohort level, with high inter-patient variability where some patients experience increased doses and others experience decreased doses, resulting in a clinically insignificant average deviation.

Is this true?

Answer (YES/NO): NO